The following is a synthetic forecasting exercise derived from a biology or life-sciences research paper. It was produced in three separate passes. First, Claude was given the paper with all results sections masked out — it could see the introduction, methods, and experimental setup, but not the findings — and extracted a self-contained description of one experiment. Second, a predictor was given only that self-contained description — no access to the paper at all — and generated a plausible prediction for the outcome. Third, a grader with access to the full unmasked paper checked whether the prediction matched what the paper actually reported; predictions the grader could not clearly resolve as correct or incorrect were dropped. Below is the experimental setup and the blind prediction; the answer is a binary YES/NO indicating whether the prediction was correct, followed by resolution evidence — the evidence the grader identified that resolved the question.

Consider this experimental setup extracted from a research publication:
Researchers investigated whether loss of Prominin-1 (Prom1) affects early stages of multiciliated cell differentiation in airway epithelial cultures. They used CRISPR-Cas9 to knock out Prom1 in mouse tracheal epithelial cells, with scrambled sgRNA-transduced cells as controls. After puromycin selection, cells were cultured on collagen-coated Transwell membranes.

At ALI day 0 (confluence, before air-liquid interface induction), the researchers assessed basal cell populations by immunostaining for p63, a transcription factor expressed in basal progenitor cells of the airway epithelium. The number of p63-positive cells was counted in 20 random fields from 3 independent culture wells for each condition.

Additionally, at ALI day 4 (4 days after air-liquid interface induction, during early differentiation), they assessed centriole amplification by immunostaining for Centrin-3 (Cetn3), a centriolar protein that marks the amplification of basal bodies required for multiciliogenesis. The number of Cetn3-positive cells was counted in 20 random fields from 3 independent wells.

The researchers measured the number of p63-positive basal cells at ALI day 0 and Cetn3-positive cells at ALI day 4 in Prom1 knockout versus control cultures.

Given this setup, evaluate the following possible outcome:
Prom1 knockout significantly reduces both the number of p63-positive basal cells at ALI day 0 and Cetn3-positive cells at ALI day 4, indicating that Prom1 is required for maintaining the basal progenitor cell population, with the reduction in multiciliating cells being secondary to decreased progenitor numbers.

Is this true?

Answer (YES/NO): NO